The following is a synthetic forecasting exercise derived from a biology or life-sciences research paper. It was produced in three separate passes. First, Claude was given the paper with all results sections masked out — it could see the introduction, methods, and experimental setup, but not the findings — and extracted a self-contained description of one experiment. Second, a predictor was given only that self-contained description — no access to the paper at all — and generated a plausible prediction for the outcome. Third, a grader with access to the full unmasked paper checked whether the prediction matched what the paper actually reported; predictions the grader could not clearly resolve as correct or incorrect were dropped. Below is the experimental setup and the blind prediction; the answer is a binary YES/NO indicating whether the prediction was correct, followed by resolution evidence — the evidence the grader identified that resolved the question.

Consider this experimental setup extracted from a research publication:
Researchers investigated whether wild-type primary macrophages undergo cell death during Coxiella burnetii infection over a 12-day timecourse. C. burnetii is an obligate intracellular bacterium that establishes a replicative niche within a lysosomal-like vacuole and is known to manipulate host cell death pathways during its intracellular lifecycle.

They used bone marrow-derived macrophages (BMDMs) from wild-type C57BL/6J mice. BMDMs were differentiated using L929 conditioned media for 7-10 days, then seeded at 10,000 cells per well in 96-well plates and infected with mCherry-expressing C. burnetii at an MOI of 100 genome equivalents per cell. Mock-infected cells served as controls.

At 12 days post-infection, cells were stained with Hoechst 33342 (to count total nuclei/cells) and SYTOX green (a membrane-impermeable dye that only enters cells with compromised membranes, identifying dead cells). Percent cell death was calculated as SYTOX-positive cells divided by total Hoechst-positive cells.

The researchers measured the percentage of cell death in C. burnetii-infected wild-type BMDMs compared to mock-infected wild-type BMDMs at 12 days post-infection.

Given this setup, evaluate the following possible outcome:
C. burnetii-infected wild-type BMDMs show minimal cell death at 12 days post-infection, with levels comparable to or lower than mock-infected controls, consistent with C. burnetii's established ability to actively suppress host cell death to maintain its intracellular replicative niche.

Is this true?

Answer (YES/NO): NO